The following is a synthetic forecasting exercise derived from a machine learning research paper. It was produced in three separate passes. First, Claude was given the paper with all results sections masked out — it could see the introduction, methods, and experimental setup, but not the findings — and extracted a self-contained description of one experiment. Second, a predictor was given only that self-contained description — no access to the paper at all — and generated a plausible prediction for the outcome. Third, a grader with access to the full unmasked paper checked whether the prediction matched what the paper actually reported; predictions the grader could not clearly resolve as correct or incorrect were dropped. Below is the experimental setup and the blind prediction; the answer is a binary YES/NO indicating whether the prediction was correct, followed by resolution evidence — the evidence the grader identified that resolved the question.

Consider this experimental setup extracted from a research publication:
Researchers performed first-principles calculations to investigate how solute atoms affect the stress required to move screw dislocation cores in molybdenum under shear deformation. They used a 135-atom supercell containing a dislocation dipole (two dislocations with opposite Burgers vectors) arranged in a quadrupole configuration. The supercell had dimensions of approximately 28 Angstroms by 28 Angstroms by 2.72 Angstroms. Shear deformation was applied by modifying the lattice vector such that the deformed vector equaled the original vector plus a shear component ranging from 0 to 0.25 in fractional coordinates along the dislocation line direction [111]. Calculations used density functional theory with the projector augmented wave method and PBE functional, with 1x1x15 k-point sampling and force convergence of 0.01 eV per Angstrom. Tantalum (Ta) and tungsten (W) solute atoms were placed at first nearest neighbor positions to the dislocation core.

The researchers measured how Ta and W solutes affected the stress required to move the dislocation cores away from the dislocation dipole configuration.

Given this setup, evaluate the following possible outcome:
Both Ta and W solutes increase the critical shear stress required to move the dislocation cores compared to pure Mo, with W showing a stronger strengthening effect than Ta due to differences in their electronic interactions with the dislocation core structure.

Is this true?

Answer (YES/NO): NO